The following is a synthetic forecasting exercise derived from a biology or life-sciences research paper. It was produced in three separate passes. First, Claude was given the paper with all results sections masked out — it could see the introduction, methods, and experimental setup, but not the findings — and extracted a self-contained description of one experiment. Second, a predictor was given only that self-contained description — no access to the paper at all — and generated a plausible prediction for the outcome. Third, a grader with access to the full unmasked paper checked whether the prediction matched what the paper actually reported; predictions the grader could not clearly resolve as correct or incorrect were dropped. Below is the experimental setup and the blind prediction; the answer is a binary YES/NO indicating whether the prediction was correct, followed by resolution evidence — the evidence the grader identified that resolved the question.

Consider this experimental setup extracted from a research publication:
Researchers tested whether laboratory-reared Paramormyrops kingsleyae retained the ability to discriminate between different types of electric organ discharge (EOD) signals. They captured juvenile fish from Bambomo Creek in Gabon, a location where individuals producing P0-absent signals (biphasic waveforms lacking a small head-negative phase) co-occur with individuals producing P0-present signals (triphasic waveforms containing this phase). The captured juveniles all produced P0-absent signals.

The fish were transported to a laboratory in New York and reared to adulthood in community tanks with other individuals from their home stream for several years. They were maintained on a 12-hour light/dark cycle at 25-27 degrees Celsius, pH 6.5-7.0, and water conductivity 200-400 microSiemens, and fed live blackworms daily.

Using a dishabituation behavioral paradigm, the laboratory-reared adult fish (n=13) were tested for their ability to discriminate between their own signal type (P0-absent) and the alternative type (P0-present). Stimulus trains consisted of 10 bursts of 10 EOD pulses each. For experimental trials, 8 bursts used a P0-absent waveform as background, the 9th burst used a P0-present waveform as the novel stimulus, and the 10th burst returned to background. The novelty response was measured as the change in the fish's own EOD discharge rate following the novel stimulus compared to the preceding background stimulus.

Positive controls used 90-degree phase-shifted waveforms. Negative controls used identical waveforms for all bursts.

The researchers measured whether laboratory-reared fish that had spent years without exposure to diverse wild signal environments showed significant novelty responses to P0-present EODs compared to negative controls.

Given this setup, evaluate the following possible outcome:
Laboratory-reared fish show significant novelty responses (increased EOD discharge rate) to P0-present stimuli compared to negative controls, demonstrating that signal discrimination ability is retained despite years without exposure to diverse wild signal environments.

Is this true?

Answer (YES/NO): YES